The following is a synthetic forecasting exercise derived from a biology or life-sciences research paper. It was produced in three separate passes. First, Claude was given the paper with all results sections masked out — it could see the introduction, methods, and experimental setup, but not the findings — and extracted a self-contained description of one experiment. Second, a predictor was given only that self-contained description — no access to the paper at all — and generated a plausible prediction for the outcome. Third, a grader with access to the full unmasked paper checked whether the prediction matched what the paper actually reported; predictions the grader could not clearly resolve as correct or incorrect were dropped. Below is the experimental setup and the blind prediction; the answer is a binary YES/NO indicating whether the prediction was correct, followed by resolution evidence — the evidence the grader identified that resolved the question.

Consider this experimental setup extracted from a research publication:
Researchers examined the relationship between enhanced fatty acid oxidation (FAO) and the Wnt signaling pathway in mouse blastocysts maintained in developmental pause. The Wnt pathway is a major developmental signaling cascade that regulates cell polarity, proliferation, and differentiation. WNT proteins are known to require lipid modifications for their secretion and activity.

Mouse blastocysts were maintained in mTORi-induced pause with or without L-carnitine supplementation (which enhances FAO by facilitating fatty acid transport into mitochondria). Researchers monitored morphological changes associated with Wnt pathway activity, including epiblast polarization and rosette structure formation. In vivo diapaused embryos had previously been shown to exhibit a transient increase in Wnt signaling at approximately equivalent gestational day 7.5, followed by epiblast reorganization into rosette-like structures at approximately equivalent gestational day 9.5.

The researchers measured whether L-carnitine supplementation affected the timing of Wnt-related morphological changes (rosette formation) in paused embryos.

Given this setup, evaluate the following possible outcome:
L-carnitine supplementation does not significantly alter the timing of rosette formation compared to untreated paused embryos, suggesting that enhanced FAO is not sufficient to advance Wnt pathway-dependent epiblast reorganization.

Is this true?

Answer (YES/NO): NO